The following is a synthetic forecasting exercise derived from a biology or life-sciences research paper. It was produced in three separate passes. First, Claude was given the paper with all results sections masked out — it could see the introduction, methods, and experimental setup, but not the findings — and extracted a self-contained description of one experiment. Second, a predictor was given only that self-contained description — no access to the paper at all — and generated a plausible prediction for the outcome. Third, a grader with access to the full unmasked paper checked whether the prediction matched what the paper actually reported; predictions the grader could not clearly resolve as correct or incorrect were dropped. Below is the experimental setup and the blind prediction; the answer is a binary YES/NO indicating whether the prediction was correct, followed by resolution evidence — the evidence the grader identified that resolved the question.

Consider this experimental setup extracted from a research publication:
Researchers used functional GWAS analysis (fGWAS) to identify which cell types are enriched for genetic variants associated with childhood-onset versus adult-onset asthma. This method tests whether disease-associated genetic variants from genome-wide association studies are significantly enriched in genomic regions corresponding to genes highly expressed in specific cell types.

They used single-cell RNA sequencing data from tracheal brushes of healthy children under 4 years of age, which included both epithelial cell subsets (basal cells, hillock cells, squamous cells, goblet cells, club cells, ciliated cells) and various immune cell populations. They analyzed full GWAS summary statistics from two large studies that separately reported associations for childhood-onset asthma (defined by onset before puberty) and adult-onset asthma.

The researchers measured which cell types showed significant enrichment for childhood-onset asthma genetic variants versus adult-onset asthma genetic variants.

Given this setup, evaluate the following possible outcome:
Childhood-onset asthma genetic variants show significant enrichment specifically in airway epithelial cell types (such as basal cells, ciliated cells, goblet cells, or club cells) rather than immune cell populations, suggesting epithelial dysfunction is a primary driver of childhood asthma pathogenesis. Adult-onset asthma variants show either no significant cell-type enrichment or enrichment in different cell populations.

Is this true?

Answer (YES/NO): YES